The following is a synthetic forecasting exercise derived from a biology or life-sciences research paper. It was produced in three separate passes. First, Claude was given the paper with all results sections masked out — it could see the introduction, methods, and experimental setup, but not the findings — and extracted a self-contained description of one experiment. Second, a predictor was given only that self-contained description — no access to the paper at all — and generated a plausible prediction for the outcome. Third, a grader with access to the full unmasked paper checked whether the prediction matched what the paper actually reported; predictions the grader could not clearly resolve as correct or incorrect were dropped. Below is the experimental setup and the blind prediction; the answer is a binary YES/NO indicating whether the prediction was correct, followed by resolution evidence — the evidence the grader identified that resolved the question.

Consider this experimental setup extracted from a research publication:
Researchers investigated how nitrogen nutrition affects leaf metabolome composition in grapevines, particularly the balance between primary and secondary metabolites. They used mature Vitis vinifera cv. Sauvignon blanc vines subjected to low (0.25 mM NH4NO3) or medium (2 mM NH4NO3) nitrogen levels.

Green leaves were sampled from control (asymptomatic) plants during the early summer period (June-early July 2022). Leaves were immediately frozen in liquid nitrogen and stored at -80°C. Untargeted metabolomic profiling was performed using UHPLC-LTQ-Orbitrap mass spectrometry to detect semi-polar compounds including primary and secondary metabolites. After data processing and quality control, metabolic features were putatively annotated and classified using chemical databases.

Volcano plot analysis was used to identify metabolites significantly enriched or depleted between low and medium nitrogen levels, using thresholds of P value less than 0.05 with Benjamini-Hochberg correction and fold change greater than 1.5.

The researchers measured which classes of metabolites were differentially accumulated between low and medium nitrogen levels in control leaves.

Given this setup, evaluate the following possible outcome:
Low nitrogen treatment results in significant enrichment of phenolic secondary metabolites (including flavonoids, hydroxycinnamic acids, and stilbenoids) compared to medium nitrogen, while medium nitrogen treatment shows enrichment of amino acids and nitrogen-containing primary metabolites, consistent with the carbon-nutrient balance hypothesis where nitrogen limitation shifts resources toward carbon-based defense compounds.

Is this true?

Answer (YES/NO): NO